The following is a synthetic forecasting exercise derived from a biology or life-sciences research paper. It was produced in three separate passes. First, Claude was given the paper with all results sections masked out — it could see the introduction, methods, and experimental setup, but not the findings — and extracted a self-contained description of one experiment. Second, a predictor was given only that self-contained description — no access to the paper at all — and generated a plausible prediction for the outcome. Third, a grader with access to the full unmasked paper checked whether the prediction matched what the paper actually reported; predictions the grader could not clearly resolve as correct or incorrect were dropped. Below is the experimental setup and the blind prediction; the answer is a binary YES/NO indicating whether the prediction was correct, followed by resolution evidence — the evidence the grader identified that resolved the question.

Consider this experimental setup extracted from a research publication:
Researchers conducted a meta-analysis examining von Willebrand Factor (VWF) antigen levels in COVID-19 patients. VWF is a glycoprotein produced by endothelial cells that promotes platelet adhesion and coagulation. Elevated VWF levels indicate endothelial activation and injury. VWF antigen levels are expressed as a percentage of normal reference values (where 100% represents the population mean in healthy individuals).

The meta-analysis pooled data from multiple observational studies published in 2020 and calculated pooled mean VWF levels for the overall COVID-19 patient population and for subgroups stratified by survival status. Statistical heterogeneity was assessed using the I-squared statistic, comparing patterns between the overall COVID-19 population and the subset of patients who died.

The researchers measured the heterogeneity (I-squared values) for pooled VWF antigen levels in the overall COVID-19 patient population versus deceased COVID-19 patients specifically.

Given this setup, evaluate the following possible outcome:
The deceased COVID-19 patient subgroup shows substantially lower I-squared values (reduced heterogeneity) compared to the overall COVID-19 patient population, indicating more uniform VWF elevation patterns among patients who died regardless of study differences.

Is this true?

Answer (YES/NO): YES